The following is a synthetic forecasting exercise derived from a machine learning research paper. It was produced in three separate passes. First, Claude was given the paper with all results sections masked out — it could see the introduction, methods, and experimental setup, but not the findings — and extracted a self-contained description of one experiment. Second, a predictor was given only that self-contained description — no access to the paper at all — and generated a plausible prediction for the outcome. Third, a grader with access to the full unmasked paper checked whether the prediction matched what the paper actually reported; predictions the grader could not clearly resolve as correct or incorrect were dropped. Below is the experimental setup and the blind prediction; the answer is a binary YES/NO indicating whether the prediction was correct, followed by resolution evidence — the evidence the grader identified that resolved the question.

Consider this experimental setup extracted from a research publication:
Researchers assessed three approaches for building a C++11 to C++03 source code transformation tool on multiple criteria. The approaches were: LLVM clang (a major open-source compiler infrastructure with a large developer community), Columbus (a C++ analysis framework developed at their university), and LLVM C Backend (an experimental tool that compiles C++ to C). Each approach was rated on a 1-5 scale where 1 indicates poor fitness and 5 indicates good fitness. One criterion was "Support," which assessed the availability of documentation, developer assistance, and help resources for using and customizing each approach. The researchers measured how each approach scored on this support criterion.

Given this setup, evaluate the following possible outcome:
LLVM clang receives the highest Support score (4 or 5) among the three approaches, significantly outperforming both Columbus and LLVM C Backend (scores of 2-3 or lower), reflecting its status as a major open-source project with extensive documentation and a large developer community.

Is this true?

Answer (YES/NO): NO